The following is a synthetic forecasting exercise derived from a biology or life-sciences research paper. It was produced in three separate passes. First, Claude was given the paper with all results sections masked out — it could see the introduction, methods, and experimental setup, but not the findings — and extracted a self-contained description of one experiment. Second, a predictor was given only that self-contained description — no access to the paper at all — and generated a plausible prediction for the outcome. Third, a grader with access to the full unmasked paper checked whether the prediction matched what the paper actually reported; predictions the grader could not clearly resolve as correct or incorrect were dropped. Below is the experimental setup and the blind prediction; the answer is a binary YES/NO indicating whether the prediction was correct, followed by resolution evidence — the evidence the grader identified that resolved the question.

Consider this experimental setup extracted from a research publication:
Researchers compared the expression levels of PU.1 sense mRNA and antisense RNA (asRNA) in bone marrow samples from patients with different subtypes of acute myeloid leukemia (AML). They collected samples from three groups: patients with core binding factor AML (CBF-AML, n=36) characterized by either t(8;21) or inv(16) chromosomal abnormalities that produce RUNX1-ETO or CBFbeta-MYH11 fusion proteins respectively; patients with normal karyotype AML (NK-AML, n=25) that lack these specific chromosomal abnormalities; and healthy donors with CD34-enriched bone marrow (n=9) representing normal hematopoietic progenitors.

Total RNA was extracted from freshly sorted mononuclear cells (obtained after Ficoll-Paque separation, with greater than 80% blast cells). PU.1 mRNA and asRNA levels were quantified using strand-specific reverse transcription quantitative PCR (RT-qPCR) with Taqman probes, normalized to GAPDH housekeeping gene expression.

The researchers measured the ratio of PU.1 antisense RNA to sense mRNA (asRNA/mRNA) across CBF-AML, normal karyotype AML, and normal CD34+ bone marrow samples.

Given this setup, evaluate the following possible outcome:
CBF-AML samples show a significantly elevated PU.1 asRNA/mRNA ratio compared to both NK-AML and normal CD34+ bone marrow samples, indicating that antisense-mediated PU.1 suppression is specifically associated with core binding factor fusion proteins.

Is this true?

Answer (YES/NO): YES